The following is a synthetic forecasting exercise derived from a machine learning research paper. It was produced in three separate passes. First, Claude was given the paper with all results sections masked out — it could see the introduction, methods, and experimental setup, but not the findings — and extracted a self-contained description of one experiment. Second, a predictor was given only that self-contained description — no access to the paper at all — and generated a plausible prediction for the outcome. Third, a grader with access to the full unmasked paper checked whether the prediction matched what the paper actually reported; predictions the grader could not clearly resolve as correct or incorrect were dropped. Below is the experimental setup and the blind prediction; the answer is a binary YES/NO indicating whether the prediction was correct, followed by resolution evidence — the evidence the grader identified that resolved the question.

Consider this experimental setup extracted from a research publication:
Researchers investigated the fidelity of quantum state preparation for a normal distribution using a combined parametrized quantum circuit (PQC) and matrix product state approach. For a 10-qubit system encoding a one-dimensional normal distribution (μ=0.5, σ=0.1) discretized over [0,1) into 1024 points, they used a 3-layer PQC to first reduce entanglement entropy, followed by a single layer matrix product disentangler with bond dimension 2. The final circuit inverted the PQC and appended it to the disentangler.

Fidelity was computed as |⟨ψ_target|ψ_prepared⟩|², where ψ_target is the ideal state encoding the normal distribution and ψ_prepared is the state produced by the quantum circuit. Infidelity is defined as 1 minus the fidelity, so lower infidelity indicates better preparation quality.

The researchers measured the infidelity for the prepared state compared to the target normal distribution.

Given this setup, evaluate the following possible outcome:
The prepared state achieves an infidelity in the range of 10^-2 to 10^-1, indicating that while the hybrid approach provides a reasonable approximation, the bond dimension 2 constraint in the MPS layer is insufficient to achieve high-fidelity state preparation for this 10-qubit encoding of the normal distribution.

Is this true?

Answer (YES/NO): NO